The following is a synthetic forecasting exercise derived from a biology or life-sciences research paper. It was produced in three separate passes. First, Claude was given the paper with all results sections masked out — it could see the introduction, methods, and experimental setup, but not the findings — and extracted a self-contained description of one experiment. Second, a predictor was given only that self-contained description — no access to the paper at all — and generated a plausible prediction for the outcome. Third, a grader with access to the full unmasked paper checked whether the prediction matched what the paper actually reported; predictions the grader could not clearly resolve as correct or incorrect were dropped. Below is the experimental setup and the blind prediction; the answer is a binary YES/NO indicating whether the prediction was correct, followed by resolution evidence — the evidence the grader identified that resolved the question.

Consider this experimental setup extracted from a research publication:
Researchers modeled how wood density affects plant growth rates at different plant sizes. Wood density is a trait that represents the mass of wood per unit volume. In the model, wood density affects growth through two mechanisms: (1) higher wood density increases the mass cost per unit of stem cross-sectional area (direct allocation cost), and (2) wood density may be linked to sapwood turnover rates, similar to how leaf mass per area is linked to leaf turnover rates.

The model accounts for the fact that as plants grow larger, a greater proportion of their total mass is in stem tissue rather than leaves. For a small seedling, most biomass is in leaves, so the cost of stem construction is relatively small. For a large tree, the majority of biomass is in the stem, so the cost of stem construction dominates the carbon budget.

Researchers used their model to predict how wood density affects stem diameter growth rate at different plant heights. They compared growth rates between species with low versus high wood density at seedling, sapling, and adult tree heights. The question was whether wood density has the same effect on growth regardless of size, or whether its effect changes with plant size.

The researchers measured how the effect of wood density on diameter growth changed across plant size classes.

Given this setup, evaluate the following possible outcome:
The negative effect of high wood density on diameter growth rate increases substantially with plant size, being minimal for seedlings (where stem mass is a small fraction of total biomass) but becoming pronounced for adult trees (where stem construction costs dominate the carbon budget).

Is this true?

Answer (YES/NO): YES